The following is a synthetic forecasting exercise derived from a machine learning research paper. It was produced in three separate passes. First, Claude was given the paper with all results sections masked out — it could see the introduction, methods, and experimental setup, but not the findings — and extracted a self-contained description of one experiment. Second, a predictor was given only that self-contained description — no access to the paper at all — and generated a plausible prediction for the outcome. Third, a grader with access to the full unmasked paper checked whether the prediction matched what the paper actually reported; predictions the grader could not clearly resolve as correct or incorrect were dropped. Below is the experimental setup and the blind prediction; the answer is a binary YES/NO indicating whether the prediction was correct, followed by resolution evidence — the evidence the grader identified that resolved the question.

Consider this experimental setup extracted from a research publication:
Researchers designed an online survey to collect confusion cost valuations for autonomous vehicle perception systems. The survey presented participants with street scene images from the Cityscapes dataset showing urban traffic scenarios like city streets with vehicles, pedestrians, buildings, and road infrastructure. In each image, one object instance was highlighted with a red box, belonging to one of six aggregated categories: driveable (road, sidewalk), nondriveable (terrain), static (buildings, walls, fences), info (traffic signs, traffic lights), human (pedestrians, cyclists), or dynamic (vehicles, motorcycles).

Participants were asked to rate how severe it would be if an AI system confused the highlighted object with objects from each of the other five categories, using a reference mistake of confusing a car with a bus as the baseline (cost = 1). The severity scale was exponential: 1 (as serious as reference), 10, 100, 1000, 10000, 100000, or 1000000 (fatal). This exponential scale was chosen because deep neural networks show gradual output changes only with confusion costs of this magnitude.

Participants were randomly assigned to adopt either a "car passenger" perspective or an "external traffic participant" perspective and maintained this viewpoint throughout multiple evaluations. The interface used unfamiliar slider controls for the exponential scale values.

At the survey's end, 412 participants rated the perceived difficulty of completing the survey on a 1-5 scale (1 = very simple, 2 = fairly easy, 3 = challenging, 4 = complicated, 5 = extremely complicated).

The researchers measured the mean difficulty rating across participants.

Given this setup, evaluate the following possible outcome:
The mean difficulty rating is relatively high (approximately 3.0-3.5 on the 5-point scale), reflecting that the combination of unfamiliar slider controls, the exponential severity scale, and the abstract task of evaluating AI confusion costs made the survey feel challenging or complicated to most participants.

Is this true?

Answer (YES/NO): YES